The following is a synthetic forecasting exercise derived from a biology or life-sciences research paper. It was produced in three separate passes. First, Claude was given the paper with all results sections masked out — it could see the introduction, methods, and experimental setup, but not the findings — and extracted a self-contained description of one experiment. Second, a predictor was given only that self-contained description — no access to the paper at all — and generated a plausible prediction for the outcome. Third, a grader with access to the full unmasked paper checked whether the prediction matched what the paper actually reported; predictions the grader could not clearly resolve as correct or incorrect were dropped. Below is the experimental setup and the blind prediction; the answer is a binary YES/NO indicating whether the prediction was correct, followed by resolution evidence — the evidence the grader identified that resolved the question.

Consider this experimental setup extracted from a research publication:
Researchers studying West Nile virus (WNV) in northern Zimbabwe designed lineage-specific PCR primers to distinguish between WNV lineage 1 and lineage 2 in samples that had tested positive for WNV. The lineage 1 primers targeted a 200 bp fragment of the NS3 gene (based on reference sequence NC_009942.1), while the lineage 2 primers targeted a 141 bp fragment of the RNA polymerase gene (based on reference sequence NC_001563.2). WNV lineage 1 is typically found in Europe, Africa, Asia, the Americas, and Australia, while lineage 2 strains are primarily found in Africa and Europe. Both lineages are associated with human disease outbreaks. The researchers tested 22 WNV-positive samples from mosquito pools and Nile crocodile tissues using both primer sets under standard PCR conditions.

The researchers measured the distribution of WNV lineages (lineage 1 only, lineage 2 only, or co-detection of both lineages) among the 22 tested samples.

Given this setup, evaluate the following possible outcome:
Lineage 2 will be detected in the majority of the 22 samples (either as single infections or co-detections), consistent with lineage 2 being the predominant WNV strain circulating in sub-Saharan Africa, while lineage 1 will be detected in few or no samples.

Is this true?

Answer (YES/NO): NO